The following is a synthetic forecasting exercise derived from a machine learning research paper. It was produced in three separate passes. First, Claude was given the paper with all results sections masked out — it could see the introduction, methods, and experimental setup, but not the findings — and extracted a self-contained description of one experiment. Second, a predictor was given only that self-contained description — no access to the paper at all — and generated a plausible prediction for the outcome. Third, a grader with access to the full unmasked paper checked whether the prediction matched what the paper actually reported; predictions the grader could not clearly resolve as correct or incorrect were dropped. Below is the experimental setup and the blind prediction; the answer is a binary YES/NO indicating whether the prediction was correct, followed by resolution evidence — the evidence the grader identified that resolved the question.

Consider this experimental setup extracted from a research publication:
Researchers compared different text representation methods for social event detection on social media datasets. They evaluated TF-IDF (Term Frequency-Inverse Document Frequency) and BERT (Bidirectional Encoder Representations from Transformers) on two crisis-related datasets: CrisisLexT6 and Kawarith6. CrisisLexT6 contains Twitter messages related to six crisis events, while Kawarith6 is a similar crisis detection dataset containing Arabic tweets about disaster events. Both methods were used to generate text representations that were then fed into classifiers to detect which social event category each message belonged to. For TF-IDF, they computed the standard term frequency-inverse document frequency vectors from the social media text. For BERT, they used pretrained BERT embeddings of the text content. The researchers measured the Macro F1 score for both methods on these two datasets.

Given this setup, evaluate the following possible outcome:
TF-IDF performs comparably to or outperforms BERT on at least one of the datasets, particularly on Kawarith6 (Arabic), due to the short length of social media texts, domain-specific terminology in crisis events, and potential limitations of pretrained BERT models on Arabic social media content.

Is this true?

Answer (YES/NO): YES